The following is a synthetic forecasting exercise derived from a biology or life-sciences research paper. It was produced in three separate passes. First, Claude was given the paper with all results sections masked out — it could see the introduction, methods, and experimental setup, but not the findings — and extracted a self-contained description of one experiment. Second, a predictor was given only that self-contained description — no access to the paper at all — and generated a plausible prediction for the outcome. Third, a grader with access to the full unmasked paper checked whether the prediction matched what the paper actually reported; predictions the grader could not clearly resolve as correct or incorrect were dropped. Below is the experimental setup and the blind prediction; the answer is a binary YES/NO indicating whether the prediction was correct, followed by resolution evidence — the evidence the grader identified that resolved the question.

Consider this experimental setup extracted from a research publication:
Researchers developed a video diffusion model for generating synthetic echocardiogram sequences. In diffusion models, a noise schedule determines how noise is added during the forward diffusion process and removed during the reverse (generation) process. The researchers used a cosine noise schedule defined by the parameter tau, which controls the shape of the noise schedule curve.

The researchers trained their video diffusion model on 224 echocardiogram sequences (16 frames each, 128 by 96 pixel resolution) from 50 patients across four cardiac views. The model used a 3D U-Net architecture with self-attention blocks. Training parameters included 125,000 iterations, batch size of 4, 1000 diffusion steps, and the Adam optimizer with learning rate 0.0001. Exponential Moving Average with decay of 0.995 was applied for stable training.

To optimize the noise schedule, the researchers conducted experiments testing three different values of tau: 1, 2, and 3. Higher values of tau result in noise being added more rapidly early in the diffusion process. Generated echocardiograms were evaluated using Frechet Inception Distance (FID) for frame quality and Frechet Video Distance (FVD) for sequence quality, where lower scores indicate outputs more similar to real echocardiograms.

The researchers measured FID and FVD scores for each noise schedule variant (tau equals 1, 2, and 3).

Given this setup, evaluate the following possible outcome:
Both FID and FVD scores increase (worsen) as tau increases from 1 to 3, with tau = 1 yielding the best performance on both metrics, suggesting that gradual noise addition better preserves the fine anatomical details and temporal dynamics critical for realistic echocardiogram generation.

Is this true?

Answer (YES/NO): NO